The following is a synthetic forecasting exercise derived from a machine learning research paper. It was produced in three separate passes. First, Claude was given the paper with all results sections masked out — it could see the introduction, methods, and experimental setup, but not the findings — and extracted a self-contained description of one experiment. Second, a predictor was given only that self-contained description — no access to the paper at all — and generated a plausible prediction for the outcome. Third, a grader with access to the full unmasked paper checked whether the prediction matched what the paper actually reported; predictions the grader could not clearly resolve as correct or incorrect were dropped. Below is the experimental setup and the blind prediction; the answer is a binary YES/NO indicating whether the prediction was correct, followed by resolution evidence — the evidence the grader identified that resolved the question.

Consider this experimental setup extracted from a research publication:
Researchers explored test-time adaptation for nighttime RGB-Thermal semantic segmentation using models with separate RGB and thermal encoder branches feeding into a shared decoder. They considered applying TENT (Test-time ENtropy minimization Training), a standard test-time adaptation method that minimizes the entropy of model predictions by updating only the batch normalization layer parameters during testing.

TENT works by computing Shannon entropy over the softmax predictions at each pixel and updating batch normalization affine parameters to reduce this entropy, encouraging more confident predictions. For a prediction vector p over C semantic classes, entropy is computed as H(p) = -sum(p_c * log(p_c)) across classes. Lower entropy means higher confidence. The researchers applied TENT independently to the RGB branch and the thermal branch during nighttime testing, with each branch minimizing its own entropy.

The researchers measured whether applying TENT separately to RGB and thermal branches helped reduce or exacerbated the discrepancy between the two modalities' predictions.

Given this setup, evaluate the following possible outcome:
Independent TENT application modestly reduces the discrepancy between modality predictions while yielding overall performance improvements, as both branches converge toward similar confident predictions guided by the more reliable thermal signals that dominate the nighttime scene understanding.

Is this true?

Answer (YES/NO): NO